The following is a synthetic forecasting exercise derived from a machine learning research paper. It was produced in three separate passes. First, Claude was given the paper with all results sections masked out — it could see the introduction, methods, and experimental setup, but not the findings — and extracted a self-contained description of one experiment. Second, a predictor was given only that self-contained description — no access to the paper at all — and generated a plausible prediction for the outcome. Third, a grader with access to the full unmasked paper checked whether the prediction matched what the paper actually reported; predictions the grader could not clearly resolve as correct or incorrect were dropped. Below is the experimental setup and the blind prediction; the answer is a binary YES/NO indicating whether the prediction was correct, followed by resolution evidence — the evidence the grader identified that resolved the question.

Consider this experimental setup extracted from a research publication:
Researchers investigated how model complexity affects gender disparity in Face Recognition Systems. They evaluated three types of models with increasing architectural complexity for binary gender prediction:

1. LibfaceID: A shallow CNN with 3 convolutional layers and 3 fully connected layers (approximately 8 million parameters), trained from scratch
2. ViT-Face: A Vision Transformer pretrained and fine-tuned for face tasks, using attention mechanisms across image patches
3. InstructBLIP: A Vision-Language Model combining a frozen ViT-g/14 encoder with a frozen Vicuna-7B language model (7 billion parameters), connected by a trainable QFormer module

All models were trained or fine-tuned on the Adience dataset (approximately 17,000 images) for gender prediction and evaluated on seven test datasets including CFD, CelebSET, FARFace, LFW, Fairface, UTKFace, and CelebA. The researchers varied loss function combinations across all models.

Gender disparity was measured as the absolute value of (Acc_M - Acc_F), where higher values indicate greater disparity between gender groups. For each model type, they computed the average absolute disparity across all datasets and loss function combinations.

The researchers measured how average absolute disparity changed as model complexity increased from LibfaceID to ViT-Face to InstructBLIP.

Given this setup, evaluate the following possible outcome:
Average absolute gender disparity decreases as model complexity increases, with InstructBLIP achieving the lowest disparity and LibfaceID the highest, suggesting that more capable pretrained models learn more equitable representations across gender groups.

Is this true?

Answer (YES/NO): YES